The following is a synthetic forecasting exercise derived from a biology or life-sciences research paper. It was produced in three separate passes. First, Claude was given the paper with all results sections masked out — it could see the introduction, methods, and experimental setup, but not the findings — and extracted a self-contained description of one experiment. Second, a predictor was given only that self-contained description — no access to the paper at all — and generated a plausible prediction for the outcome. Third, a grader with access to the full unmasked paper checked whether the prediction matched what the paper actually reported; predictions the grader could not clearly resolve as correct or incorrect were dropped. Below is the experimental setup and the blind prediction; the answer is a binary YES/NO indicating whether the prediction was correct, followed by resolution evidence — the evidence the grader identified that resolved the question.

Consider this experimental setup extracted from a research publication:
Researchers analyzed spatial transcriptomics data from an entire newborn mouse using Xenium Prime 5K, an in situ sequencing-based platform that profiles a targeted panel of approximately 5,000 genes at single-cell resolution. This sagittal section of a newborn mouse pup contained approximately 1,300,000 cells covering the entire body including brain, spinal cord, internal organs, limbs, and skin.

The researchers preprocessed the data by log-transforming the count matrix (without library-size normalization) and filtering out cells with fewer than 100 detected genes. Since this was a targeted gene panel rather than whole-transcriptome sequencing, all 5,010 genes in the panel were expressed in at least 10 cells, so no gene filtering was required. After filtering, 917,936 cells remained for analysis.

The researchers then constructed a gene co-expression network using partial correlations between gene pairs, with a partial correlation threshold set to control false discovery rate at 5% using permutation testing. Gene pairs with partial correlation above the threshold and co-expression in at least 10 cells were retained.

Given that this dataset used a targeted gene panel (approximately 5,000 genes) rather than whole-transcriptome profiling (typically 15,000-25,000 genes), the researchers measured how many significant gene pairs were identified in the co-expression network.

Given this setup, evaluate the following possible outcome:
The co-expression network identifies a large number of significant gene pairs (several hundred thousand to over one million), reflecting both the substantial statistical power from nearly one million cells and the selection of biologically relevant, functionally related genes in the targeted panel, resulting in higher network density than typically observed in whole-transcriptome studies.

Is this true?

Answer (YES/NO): NO